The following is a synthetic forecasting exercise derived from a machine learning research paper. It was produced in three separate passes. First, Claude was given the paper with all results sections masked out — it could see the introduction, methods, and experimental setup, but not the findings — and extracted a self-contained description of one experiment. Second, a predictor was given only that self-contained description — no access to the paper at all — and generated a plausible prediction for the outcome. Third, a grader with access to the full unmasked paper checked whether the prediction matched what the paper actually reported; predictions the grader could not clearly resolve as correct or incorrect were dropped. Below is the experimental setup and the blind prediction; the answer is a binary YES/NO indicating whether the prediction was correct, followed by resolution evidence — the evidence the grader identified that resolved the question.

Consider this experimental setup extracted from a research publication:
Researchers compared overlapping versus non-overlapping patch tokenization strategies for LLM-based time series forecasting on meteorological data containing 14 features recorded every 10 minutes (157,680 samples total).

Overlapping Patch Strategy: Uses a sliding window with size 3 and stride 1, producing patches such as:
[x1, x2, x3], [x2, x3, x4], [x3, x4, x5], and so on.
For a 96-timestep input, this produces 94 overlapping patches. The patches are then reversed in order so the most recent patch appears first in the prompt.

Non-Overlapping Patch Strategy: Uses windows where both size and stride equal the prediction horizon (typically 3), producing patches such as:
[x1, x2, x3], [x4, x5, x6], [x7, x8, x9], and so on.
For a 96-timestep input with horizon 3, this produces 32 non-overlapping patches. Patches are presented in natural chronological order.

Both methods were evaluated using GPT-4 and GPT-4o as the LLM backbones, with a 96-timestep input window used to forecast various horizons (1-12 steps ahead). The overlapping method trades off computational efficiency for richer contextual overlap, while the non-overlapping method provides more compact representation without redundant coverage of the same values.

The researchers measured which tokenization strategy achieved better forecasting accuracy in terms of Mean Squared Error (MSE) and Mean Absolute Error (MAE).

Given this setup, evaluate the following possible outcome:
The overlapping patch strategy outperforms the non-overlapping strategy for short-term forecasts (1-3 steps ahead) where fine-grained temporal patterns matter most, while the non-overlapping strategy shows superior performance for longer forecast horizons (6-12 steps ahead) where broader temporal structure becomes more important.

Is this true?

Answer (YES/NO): NO